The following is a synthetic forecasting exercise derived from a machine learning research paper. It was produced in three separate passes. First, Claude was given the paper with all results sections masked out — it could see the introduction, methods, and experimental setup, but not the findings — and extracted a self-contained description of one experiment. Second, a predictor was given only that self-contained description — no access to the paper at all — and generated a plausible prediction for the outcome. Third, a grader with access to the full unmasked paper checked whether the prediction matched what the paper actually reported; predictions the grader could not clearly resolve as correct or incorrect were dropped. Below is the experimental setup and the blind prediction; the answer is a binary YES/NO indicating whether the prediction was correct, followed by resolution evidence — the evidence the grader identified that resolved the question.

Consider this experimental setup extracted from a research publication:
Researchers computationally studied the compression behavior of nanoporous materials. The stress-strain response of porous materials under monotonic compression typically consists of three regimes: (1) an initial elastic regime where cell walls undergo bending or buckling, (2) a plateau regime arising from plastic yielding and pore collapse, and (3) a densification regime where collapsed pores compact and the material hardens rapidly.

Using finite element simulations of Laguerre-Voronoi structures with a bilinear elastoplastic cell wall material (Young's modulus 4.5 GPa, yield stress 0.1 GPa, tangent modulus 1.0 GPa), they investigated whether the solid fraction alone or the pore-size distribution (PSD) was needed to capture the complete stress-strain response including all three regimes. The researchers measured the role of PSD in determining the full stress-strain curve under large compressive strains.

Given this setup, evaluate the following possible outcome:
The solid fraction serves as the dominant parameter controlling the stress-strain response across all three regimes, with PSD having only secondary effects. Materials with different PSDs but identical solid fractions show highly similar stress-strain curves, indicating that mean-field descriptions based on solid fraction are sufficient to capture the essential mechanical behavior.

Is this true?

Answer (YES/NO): NO